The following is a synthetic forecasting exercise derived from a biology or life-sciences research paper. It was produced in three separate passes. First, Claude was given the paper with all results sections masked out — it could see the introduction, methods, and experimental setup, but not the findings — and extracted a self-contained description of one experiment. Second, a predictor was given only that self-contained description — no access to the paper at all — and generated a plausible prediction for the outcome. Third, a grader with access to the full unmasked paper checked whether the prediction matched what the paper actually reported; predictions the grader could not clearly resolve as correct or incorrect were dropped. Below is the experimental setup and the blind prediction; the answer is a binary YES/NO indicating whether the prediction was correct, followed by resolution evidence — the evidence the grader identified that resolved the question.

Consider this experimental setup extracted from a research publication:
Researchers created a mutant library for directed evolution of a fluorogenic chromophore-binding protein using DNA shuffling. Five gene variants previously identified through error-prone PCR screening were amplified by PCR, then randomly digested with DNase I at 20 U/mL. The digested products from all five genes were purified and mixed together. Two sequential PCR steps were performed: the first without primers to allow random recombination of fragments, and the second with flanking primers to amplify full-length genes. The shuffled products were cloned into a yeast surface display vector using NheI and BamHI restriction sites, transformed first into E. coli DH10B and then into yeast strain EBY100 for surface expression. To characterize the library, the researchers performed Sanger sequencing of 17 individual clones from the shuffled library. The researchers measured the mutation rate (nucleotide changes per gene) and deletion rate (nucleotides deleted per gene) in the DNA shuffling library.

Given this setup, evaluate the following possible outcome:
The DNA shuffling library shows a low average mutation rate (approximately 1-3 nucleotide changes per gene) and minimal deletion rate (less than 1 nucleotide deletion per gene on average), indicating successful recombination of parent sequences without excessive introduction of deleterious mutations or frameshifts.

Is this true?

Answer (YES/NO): NO